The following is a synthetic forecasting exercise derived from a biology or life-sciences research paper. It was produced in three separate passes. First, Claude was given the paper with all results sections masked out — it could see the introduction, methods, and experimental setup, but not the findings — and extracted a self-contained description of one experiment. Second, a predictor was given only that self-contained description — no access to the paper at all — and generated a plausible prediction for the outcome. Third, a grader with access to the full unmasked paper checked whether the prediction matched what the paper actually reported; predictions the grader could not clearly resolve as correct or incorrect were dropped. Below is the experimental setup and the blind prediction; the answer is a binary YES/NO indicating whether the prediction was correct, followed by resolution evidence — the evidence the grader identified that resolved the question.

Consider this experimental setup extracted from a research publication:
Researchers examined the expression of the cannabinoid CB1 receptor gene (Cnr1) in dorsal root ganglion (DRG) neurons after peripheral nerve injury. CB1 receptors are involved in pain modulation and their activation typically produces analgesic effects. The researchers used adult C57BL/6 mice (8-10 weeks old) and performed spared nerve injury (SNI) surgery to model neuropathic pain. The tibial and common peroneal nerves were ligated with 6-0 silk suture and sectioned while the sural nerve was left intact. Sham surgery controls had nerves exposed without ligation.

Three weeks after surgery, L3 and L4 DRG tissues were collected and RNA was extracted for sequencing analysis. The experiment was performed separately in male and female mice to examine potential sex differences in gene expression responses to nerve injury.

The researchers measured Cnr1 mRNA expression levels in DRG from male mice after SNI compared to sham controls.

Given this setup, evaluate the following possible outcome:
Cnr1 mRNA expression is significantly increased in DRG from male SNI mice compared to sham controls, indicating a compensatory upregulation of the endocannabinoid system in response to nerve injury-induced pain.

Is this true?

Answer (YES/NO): NO